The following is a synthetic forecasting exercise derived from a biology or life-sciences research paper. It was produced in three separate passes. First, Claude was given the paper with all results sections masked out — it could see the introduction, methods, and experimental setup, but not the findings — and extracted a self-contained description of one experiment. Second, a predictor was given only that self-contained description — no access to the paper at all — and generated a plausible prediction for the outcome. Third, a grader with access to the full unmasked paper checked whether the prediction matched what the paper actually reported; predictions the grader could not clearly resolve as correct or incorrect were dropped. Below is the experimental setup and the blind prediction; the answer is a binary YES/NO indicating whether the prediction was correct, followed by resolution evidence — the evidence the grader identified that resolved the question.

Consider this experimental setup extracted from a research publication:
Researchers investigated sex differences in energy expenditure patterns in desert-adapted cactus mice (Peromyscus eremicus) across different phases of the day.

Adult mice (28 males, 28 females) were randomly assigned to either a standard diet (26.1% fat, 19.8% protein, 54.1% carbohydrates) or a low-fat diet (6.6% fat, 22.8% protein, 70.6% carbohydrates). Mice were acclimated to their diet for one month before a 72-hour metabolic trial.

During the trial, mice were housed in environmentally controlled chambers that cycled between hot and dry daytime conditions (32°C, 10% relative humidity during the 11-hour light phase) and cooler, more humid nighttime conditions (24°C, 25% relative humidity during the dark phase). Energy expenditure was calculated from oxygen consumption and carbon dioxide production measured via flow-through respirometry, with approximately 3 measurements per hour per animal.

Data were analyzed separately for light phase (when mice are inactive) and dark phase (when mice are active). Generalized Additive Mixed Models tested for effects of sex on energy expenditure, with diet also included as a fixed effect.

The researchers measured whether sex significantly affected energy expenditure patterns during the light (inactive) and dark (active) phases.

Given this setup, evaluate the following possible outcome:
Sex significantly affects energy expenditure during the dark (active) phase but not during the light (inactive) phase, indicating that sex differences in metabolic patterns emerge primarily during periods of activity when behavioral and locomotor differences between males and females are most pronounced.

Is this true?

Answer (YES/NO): NO